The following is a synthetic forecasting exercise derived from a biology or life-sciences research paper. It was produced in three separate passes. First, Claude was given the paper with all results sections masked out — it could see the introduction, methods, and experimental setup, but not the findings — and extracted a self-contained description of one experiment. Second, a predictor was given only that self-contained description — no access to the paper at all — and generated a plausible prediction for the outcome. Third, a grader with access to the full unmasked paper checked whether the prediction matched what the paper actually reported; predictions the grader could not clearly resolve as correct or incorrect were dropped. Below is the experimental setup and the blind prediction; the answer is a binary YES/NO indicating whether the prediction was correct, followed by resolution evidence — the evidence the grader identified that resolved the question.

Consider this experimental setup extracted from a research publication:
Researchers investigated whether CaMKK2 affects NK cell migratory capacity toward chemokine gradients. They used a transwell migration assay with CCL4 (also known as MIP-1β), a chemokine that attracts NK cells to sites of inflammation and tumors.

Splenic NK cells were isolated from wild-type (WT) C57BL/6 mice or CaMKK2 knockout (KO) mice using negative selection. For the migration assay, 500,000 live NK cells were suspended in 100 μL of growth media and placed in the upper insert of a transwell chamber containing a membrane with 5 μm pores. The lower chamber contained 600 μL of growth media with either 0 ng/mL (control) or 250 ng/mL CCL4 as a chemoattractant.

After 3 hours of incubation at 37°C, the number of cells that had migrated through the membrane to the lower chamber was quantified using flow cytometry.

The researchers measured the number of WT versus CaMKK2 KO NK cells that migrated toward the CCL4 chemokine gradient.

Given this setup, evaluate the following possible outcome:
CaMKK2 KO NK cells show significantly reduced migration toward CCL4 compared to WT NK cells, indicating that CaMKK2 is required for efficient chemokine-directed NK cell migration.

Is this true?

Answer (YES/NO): YES